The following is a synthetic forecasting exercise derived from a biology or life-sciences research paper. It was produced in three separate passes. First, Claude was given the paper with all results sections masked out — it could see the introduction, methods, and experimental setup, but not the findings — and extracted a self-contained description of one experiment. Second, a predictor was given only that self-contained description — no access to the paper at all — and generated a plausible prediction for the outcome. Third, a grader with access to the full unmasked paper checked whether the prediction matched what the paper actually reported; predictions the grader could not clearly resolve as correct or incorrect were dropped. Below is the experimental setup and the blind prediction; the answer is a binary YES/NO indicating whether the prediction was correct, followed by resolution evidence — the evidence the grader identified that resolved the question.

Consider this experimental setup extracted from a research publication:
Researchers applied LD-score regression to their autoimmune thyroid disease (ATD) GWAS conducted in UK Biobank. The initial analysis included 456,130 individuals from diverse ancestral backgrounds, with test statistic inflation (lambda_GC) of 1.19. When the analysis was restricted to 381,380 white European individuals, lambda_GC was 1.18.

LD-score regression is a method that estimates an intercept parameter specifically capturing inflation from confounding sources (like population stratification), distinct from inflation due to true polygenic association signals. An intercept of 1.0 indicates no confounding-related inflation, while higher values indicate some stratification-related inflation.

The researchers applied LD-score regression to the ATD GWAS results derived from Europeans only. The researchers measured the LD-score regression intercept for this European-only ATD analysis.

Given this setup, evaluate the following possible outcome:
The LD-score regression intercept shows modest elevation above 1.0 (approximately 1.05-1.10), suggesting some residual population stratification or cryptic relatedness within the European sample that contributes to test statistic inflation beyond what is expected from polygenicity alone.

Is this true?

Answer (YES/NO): NO